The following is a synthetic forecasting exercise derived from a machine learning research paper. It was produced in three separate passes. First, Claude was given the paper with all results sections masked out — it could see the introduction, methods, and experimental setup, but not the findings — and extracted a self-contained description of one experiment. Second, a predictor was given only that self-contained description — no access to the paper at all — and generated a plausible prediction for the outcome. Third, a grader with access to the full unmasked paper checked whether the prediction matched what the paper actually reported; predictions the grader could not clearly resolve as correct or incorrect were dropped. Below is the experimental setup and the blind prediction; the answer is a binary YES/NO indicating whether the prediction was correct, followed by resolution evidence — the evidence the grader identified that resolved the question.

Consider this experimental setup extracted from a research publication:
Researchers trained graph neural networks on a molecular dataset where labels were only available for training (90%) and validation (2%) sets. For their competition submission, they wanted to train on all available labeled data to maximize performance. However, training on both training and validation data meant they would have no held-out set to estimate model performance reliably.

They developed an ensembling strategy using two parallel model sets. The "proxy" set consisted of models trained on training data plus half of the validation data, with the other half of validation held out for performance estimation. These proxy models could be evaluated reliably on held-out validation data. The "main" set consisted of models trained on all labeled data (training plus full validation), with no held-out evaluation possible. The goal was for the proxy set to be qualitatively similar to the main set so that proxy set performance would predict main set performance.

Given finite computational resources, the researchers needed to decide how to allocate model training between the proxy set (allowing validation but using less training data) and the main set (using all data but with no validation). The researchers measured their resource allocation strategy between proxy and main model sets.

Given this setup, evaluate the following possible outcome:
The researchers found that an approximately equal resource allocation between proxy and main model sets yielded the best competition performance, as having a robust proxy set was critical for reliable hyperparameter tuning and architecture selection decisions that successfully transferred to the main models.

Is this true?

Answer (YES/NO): NO